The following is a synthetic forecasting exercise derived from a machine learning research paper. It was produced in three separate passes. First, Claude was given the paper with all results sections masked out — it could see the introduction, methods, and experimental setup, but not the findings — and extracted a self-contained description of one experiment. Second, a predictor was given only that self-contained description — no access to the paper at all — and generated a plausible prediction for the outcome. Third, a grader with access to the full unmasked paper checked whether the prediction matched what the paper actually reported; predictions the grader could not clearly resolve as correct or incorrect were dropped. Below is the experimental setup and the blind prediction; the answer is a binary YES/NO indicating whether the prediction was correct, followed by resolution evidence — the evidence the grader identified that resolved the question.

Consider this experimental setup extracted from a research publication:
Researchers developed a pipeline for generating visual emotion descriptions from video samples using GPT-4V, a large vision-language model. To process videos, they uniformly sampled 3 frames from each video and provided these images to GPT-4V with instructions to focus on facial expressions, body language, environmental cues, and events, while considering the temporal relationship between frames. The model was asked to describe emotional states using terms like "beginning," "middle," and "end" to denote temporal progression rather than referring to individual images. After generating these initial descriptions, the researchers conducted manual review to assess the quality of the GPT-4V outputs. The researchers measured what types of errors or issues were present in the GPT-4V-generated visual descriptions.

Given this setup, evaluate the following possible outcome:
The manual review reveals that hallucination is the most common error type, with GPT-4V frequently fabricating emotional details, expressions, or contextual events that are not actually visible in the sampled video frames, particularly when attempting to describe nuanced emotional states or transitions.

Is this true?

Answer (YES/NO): NO